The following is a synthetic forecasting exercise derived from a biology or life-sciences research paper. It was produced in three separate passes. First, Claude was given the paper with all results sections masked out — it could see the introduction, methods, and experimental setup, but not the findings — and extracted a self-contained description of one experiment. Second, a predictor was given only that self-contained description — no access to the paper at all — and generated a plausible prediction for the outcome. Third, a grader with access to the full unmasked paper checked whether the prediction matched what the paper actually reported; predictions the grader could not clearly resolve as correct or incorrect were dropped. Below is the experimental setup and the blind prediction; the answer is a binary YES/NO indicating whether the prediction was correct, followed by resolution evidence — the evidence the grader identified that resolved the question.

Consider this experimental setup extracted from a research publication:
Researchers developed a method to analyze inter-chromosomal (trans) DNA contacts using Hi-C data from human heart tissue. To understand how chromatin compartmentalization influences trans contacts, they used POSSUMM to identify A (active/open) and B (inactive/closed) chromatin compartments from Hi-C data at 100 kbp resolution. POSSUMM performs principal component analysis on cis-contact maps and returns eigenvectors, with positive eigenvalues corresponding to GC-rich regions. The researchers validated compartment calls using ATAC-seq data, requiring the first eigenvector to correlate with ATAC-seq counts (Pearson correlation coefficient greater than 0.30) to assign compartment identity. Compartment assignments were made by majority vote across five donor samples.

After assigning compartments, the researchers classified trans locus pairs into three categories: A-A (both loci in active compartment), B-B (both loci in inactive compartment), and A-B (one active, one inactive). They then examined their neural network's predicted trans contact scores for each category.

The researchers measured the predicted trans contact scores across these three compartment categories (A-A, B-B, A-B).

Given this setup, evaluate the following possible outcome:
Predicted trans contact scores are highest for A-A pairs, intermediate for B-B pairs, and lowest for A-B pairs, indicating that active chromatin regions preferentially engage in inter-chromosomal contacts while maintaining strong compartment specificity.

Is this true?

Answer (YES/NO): YES